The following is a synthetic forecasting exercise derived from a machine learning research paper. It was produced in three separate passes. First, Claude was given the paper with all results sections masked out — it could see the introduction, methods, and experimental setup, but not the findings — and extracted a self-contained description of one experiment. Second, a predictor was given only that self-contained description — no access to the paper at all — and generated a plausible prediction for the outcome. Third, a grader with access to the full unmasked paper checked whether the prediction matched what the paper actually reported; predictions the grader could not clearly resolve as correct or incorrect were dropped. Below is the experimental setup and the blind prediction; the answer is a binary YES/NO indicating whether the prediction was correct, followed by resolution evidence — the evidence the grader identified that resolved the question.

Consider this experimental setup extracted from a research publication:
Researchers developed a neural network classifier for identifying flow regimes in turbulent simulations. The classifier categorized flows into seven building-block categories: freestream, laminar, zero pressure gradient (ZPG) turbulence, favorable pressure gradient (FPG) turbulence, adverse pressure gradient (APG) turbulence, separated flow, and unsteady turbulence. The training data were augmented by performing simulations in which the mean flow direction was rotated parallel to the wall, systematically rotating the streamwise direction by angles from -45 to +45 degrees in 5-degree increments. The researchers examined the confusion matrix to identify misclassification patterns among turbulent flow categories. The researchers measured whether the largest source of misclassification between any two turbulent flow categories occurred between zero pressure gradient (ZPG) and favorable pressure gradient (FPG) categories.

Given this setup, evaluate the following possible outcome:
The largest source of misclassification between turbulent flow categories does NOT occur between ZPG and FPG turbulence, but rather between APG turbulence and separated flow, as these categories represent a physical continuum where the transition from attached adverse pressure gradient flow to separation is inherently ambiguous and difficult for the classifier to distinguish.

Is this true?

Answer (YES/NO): NO